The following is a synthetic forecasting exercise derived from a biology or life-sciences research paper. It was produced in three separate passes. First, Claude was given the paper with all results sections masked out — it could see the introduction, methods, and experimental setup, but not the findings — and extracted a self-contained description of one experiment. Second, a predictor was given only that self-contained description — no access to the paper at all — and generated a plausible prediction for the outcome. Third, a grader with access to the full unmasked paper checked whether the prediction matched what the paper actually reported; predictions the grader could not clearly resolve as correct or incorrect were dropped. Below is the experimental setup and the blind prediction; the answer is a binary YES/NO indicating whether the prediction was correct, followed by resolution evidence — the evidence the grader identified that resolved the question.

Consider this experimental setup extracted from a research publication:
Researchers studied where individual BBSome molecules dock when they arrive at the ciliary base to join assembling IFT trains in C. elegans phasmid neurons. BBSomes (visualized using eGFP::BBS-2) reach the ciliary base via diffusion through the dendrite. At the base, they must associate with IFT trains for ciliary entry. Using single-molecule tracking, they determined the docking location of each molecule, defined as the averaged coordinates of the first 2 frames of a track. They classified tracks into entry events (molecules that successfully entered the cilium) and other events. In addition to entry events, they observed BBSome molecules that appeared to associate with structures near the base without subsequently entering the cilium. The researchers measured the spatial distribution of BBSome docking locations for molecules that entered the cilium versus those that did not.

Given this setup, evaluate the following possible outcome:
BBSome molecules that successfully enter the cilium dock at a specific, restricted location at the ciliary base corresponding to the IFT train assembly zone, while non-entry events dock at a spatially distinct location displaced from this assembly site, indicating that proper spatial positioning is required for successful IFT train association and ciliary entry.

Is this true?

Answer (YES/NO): YES